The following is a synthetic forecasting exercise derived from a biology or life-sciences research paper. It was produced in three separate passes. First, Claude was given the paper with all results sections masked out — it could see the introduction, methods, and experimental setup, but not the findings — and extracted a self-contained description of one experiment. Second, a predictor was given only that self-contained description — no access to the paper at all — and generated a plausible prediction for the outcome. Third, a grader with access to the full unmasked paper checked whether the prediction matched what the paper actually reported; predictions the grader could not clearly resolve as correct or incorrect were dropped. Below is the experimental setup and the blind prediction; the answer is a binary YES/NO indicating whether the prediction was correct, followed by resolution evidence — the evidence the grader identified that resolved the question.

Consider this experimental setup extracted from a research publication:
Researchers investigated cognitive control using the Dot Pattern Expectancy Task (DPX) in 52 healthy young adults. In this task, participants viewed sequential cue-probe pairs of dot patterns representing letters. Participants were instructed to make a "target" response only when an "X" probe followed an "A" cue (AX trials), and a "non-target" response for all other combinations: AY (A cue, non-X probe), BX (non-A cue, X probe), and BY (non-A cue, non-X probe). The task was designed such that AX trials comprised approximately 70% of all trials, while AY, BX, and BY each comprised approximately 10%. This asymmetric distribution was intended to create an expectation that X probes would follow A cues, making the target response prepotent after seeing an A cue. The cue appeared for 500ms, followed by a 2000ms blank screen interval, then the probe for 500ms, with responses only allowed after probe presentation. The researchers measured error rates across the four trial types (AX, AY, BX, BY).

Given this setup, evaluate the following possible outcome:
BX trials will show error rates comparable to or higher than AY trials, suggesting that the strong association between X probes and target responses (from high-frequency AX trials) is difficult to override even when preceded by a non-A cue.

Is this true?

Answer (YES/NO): NO